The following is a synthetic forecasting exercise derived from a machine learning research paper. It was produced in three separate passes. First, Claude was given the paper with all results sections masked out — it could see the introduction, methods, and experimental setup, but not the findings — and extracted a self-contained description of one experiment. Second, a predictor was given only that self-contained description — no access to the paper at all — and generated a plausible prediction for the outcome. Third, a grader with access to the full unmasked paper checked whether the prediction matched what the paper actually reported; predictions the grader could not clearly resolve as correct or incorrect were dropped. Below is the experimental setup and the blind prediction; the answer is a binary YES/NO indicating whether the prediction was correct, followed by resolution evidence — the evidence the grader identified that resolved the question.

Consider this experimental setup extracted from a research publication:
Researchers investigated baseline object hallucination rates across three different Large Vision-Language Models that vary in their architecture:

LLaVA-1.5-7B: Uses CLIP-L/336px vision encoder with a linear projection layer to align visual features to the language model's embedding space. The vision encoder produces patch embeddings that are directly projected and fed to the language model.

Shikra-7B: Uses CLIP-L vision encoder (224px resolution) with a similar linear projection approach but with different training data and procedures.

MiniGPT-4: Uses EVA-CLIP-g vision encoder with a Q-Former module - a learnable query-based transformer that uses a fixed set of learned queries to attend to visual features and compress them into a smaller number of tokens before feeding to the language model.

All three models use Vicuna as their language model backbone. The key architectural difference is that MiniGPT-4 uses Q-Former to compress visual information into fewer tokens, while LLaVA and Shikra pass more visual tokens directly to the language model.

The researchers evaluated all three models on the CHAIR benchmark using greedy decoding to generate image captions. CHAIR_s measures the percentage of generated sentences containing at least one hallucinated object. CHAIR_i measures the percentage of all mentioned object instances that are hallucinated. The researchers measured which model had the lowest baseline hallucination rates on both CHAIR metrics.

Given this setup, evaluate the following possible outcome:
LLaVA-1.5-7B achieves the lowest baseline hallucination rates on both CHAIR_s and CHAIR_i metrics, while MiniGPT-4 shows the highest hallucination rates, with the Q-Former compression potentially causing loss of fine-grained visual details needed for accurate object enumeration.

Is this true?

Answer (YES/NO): NO